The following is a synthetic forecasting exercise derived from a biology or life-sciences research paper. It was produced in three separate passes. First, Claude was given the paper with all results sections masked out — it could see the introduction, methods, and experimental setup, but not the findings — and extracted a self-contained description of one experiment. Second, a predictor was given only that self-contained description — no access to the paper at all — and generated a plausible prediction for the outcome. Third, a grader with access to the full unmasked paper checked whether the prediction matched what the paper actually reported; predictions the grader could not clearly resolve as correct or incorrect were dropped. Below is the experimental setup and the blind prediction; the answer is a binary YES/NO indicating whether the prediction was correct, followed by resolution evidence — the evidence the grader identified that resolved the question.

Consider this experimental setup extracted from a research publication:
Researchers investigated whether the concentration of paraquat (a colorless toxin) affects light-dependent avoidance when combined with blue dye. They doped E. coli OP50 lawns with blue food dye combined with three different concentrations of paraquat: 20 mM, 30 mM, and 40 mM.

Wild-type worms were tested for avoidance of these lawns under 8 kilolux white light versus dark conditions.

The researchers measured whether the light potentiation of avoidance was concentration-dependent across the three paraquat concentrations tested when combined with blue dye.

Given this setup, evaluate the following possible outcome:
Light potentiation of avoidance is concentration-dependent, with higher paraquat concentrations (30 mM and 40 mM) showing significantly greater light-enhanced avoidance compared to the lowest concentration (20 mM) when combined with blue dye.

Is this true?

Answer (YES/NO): NO